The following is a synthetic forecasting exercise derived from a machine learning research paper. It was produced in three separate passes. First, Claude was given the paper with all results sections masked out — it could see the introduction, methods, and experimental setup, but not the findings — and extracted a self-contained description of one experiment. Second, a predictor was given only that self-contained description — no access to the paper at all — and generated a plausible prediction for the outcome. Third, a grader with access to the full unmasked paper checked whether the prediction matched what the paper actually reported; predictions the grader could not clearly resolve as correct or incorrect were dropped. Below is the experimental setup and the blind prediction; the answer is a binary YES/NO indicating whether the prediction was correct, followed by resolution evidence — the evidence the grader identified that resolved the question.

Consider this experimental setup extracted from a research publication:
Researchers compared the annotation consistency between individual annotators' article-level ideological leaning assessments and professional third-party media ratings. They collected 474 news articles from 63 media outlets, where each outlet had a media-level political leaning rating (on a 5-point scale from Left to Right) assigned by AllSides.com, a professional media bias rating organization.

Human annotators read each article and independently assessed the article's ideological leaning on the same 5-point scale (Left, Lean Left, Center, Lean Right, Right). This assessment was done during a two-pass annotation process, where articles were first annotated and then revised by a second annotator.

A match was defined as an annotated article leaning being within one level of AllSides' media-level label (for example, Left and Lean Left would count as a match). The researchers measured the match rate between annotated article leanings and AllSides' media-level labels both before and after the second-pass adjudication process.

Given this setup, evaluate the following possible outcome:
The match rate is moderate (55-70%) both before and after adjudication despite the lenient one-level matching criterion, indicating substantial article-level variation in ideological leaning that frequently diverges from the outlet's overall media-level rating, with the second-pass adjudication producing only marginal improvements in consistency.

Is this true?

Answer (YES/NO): NO